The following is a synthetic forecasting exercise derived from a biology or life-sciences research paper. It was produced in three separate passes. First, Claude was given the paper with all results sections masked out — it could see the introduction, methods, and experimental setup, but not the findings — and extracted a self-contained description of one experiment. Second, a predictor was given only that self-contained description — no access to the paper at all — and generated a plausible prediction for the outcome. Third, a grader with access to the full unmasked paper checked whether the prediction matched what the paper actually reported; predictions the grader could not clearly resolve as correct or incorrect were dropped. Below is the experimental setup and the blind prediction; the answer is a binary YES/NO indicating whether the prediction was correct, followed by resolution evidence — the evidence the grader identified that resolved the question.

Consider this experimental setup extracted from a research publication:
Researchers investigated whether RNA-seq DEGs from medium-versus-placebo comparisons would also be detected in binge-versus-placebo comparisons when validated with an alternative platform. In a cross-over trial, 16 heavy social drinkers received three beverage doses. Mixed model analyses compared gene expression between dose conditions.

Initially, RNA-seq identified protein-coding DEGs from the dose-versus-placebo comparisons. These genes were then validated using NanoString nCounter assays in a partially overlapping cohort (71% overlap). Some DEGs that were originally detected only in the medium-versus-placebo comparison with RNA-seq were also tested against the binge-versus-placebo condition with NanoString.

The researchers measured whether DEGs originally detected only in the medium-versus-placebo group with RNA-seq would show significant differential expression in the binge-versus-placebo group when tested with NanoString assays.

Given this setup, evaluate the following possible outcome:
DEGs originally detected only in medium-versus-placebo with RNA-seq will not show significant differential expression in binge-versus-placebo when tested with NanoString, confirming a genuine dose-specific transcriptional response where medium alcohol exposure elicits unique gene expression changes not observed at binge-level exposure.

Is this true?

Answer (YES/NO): NO